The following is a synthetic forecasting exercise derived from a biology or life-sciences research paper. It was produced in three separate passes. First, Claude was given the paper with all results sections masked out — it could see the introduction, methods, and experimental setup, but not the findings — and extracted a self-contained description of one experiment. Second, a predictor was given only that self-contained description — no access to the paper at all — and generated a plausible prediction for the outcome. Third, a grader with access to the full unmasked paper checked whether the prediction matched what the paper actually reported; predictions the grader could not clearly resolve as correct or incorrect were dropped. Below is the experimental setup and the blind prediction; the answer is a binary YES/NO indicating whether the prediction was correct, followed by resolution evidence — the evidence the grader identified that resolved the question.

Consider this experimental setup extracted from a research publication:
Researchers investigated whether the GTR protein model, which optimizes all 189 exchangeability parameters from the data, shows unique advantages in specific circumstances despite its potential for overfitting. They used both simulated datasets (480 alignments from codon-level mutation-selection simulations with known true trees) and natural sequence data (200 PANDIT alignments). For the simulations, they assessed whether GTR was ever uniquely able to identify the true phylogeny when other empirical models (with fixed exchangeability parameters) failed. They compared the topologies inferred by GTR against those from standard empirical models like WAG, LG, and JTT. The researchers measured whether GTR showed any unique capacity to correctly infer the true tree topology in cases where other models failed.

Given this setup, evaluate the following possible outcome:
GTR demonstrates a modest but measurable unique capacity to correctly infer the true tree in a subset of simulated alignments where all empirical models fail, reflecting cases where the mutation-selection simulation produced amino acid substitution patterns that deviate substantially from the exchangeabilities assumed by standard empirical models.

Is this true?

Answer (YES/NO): YES